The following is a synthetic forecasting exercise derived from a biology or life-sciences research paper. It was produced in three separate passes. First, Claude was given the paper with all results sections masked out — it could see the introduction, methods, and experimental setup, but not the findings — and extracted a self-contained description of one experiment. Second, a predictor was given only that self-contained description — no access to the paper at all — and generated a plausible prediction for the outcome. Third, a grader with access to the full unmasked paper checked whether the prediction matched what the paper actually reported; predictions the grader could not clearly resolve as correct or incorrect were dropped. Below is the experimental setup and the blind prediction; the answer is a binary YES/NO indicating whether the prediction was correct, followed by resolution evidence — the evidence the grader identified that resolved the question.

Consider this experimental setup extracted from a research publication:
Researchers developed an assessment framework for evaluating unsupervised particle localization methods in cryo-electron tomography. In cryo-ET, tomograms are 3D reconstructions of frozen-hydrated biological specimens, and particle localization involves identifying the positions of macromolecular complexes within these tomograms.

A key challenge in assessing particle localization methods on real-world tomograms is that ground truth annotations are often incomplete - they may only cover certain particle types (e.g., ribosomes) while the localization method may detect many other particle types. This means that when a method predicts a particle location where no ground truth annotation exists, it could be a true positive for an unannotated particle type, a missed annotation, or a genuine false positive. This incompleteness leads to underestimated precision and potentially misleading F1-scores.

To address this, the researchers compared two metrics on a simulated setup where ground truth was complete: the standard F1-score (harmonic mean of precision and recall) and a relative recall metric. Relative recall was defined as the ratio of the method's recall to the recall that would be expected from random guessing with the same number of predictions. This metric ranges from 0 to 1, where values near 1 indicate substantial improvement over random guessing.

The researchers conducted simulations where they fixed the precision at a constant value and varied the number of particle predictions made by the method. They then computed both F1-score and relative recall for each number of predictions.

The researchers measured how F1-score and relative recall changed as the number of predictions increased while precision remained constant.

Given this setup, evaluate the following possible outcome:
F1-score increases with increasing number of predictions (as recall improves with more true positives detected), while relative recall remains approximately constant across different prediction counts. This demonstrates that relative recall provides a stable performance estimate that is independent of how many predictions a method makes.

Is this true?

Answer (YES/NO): NO